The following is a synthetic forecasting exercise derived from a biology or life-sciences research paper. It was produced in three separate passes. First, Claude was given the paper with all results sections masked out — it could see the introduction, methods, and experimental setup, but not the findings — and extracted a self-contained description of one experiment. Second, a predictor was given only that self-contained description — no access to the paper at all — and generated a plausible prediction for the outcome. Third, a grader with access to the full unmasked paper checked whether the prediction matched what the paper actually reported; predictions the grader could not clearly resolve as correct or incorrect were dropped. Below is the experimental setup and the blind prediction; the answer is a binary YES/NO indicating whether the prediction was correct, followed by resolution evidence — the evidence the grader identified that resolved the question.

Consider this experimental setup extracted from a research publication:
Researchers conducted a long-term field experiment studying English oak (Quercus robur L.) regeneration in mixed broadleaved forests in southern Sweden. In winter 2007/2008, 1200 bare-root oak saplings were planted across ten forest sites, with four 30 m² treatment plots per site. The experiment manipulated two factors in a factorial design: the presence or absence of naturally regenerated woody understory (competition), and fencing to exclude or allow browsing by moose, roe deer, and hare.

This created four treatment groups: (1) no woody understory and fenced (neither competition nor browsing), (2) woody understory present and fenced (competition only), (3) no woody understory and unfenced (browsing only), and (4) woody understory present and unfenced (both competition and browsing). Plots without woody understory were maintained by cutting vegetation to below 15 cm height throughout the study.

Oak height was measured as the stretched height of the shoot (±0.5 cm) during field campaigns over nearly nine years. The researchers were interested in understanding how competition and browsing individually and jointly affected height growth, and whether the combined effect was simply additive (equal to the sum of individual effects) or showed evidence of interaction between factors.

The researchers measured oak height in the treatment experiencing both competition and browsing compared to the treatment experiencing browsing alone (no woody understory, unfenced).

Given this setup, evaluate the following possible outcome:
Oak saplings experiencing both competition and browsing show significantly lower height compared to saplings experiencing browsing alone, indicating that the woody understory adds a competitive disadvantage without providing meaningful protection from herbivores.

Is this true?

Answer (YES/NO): NO